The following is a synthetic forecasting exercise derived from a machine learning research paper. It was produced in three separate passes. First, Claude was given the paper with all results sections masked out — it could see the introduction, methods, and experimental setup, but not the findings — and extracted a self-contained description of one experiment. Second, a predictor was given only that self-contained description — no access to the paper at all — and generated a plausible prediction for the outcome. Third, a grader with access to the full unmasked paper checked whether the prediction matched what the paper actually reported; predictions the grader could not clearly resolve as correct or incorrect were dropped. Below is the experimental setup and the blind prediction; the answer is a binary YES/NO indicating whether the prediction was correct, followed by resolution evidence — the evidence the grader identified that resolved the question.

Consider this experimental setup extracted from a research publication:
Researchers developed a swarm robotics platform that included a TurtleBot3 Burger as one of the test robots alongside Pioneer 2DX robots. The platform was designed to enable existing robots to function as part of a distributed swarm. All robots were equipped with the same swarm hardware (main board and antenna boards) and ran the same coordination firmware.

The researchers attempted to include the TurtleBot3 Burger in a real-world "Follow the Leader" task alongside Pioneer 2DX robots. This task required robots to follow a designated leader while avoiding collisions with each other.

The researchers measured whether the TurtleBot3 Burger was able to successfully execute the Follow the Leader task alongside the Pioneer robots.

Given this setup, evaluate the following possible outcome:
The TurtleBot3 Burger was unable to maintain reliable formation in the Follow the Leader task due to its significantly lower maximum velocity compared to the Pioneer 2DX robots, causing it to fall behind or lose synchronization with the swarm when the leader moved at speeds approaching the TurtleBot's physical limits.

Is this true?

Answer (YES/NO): NO